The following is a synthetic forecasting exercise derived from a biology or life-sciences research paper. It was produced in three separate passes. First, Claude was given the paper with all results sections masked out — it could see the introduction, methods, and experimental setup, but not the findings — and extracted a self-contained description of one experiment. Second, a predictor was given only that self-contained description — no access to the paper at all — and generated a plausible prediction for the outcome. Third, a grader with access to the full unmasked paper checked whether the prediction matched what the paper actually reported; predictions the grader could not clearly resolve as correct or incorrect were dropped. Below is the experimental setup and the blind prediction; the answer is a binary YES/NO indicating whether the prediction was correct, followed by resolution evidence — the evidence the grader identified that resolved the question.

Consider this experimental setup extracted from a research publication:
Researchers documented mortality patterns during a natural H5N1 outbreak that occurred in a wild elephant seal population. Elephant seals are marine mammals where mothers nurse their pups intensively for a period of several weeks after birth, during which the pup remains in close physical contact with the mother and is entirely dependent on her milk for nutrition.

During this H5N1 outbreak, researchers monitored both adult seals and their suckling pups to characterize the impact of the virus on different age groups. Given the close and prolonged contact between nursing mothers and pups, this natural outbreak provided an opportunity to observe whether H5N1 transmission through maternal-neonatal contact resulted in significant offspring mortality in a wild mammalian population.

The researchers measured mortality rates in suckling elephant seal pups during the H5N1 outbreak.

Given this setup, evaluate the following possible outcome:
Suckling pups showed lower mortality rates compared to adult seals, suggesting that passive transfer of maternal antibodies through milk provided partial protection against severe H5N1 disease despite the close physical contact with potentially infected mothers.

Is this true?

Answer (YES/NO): NO